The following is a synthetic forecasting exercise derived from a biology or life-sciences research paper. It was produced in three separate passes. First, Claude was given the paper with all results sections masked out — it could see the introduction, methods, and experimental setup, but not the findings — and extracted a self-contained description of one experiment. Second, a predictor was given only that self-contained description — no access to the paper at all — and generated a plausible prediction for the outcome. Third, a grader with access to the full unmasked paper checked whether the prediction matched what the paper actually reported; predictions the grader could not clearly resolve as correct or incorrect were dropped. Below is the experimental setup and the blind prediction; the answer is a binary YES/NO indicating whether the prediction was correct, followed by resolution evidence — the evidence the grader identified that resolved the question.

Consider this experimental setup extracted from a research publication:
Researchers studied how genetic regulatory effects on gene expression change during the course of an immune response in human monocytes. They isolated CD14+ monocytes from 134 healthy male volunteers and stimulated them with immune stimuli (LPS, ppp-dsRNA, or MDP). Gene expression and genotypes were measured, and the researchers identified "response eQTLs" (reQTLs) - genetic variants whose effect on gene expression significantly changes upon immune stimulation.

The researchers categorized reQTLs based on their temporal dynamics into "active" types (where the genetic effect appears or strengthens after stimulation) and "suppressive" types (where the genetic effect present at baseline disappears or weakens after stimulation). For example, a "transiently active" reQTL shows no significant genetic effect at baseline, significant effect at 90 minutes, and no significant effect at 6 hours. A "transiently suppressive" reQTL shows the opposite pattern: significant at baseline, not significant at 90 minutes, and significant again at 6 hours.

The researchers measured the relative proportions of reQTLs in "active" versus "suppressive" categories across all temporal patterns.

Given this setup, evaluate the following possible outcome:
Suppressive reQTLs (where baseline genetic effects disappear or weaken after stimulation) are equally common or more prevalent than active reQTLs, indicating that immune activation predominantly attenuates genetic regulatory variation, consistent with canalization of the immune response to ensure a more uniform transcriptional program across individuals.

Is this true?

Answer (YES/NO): NO